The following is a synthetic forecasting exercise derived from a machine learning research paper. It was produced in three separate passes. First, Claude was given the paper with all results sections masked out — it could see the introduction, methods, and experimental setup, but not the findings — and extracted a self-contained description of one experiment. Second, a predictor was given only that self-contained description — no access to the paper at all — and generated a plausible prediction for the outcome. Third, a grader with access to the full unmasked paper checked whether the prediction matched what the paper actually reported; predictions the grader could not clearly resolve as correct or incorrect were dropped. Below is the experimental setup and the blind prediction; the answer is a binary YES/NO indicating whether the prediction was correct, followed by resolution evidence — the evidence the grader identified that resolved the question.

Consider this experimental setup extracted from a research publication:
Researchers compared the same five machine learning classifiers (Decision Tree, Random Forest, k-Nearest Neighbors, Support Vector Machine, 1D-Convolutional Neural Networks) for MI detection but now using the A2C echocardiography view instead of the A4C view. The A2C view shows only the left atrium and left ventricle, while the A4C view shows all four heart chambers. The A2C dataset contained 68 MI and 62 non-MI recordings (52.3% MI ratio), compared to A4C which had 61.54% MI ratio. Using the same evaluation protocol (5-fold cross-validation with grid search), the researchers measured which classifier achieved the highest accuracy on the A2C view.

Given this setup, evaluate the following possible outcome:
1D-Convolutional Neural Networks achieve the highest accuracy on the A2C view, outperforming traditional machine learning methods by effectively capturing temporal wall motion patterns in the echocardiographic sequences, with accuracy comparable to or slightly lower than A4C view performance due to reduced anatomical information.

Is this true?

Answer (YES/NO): NO